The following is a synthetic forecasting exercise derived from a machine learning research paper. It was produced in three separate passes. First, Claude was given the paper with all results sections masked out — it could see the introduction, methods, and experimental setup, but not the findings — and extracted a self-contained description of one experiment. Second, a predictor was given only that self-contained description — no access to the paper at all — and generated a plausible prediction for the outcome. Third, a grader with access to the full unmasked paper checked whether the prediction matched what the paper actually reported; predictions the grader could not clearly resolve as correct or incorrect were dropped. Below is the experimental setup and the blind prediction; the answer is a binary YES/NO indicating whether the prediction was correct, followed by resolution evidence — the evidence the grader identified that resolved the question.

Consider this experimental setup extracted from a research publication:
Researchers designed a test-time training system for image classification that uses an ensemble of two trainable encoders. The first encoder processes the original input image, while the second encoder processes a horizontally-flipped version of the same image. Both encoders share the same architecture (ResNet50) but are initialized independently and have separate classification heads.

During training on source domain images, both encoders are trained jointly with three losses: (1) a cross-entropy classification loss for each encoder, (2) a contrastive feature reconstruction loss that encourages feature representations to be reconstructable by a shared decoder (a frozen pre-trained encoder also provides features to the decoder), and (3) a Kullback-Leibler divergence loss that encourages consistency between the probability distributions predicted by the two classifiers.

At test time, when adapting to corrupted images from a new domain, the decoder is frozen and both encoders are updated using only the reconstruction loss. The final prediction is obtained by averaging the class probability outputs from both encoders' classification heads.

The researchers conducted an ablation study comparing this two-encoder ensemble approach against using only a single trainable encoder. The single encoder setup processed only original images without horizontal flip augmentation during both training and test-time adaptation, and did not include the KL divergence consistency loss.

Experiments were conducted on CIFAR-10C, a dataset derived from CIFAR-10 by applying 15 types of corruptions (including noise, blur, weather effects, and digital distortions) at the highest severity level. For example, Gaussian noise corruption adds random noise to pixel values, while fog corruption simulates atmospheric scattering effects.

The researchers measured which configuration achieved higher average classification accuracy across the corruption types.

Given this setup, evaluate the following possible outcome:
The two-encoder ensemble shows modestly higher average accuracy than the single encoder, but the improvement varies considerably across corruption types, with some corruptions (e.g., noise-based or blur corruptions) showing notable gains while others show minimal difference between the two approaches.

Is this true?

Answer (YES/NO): YES